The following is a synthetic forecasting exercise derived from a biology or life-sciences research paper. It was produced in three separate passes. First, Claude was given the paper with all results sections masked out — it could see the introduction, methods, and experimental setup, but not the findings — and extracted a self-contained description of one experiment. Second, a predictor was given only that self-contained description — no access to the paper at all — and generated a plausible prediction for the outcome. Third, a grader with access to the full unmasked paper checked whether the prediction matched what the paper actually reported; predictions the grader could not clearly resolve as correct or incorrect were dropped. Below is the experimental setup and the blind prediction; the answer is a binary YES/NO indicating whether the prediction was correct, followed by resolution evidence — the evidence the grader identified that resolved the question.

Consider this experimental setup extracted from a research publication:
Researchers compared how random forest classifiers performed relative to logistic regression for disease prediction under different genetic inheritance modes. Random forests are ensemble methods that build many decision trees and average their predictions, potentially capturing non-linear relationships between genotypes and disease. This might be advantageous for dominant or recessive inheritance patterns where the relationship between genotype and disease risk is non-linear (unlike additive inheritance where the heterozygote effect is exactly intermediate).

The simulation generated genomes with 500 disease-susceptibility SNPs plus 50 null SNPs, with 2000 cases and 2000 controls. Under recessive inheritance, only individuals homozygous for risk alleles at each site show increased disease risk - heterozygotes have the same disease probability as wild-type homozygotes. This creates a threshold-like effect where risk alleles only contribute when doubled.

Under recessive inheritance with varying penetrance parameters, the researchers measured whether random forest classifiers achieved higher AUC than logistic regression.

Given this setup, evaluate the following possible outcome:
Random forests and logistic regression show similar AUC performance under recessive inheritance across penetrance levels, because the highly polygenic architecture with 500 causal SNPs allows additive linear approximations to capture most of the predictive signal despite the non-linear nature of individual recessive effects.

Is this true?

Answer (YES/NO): NO